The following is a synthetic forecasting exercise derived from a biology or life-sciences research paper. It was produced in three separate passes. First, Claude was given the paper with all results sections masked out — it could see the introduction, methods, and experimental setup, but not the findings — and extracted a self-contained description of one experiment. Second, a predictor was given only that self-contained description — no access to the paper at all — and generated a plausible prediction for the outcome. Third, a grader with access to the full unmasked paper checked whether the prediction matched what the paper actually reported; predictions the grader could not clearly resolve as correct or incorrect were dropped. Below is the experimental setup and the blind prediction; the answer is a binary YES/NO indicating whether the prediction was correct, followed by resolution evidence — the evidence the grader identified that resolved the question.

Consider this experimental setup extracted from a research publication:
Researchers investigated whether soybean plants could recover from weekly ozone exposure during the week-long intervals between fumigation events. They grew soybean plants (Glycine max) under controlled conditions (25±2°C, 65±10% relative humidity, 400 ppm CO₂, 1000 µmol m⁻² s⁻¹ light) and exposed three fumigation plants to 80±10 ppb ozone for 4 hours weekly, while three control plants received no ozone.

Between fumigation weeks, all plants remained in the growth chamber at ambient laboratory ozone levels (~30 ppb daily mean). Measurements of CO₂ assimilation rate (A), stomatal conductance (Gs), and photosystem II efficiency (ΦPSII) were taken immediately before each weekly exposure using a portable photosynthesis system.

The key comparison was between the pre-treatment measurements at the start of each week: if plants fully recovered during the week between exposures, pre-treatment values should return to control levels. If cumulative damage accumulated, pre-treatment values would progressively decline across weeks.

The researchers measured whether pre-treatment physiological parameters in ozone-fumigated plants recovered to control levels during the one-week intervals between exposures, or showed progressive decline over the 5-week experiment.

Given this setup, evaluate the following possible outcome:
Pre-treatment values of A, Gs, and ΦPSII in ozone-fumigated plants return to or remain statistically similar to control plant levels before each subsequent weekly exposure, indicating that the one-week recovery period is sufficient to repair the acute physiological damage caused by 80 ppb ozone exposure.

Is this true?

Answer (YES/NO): NO